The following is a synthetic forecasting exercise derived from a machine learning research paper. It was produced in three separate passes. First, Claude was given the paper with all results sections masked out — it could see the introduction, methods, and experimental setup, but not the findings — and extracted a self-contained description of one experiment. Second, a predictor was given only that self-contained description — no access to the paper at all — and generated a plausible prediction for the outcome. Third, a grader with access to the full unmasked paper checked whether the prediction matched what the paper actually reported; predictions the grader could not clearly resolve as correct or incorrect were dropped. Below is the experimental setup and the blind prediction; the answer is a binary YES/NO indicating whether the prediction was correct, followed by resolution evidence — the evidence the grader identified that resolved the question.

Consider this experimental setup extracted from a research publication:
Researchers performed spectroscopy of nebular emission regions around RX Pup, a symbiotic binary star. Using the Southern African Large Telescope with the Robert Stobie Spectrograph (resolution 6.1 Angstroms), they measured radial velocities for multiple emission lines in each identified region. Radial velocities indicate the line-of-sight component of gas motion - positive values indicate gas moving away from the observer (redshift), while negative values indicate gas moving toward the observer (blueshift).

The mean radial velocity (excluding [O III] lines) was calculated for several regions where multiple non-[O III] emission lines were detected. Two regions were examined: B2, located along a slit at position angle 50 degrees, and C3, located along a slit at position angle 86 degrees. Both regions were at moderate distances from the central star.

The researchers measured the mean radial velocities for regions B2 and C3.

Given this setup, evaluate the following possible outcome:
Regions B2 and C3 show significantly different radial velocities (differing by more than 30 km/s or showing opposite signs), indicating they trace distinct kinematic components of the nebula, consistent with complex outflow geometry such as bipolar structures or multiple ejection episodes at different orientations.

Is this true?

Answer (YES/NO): NO